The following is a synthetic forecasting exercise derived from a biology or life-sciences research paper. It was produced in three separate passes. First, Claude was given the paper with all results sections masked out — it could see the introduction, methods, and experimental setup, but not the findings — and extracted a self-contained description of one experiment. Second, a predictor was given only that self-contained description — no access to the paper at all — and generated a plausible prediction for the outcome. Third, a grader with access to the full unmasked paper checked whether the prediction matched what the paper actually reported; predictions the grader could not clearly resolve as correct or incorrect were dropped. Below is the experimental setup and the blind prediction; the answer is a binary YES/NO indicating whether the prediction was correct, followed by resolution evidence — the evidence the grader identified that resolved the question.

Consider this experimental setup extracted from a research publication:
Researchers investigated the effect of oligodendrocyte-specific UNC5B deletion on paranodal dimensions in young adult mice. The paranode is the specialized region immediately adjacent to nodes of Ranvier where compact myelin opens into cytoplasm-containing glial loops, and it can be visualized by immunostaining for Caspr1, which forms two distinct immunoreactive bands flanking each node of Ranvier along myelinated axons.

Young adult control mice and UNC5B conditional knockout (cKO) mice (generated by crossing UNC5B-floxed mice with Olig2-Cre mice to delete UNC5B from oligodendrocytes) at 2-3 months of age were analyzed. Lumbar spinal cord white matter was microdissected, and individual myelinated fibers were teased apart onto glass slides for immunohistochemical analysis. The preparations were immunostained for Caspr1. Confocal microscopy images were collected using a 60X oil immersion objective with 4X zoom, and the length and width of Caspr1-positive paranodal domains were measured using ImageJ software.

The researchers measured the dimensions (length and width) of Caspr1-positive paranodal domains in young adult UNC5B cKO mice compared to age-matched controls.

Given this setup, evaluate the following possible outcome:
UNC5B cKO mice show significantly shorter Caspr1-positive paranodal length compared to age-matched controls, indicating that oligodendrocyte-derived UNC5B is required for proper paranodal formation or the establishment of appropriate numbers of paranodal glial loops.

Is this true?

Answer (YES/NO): NO